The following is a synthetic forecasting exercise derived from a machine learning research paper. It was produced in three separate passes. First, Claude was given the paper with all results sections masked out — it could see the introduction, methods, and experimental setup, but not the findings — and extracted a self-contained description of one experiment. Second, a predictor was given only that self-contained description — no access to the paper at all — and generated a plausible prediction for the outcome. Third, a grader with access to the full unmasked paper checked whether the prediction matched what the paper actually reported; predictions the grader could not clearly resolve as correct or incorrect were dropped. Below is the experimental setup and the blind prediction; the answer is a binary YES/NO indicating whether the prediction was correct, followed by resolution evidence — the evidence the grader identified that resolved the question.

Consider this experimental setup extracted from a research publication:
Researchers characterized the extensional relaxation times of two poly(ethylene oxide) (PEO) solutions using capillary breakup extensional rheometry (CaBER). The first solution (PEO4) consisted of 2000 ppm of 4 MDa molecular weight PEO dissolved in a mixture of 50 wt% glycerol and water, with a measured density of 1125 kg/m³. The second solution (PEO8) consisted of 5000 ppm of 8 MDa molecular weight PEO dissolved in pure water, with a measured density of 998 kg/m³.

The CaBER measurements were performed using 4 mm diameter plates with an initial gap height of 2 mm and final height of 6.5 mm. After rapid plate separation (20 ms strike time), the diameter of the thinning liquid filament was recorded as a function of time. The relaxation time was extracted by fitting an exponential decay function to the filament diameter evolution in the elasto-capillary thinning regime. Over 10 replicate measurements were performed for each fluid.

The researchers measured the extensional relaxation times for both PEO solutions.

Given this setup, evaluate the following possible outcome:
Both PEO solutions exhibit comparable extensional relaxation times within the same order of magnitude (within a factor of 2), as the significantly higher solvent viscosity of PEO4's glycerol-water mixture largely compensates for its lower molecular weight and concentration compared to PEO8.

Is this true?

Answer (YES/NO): NO